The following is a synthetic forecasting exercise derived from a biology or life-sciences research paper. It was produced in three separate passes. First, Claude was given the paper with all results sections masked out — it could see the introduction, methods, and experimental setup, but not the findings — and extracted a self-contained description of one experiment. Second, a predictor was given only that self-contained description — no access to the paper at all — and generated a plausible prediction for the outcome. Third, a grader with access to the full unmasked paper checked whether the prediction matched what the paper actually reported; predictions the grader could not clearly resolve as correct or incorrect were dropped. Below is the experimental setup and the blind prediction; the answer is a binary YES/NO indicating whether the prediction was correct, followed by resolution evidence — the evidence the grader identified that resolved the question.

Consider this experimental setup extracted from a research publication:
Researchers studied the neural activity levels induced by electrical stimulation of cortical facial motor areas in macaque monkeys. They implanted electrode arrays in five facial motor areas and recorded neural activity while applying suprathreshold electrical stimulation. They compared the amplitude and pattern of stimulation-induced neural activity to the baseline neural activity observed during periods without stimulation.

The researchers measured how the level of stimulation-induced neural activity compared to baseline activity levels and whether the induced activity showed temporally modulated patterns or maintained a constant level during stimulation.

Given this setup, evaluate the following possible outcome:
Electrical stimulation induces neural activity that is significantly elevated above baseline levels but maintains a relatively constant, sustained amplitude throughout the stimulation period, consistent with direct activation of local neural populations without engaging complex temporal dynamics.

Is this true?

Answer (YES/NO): YES